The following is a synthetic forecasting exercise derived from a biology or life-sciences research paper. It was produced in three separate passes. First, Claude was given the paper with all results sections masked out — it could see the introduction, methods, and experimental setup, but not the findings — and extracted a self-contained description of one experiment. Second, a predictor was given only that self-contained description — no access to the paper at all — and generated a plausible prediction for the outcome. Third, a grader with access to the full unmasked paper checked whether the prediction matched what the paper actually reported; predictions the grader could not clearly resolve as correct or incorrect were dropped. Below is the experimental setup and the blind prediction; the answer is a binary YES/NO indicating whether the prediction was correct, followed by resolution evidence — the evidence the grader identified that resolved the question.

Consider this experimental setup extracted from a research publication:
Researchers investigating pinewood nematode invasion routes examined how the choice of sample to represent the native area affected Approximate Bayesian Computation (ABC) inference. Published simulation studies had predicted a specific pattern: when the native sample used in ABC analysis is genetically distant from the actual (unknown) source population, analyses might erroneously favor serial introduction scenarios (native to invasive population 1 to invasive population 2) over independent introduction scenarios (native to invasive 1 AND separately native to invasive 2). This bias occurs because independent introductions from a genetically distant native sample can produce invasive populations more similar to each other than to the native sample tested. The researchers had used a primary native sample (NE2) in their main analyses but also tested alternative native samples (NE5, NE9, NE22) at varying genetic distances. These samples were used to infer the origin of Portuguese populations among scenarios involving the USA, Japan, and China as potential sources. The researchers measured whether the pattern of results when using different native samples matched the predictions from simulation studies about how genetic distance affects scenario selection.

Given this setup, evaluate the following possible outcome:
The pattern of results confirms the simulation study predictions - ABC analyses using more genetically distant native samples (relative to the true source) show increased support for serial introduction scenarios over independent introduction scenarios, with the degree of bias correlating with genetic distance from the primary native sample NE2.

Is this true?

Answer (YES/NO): YES